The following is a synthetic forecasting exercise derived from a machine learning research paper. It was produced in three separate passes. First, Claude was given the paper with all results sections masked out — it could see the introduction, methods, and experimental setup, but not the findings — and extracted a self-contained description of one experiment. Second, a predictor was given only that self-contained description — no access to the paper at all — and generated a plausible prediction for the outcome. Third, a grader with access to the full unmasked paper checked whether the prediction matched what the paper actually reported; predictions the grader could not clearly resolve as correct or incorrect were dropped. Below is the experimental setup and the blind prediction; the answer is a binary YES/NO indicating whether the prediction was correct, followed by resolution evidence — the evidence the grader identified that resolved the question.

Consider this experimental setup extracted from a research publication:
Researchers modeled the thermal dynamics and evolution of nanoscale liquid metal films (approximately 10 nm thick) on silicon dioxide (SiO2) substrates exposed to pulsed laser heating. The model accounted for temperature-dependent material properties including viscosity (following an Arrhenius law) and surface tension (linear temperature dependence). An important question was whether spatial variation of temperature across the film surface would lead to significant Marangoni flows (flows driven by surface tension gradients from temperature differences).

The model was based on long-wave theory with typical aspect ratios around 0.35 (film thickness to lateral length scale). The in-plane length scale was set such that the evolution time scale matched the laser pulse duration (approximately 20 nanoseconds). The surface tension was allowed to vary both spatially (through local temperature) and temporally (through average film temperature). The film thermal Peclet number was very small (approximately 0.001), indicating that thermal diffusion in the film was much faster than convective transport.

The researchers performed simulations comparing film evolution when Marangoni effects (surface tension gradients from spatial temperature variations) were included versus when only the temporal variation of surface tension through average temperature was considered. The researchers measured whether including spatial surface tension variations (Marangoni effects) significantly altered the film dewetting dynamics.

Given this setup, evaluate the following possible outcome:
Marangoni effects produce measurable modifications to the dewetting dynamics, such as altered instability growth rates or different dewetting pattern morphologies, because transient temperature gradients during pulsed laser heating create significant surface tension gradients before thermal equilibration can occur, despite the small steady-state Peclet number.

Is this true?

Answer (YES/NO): NO